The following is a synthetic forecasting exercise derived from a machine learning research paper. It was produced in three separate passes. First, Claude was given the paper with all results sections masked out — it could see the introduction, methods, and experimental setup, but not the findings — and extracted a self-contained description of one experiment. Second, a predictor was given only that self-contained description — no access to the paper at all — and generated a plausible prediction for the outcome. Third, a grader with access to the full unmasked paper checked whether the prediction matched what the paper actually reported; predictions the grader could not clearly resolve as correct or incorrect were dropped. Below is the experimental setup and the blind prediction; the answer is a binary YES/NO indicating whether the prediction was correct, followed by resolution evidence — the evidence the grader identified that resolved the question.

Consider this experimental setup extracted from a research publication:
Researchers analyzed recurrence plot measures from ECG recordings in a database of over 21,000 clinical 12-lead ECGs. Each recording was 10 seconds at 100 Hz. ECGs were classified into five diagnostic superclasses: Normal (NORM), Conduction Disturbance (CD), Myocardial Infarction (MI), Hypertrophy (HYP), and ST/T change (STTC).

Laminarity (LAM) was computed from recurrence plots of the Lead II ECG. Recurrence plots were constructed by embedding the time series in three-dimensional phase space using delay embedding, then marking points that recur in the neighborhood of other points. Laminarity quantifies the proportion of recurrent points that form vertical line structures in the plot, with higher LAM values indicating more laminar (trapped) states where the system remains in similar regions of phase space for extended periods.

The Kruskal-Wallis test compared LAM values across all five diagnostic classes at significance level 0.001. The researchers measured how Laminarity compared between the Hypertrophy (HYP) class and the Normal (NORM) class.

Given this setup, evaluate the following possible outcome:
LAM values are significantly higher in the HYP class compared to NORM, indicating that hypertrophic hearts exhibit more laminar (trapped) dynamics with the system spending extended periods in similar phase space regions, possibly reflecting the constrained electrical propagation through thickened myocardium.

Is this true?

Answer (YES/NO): NO